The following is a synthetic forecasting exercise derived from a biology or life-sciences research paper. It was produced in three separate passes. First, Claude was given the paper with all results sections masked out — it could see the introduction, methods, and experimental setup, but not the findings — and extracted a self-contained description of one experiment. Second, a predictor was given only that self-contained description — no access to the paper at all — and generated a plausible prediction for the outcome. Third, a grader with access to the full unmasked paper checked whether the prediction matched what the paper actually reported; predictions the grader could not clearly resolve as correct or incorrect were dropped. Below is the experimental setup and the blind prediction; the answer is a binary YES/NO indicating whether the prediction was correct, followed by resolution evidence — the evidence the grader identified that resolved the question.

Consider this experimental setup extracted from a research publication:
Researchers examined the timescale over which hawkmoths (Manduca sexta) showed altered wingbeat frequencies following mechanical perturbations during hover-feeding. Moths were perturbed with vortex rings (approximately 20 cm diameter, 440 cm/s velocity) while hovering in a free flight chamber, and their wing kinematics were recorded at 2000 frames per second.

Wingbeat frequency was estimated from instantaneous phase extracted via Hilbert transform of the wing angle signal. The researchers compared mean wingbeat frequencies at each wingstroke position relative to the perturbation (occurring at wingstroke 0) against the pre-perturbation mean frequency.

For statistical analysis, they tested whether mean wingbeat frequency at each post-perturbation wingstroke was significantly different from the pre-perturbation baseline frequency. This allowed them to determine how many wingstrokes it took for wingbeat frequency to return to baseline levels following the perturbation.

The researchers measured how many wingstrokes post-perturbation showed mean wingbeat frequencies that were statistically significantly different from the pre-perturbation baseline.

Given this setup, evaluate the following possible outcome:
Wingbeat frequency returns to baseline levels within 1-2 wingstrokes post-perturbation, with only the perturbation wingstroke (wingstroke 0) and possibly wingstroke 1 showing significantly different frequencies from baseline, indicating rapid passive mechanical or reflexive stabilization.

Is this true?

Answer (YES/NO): NO